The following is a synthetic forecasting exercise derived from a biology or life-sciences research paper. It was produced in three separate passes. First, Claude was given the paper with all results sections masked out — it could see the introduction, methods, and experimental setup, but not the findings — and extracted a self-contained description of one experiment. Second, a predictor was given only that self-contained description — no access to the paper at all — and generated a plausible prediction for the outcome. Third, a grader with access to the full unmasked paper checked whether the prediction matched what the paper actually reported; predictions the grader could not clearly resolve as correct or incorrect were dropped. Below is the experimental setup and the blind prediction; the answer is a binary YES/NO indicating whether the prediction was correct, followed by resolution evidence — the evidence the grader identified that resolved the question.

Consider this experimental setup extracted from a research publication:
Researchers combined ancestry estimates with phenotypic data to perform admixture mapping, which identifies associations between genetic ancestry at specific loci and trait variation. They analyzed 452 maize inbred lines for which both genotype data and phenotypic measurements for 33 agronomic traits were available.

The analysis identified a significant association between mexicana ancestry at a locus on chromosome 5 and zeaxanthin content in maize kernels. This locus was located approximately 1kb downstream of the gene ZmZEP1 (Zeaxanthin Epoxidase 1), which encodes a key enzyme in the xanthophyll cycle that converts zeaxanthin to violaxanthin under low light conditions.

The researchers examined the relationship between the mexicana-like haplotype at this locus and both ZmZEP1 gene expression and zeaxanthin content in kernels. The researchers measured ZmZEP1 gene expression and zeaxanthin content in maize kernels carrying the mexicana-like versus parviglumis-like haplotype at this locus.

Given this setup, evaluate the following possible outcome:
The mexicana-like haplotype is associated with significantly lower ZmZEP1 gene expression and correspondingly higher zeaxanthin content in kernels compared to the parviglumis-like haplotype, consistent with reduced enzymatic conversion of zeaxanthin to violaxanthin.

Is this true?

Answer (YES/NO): NO